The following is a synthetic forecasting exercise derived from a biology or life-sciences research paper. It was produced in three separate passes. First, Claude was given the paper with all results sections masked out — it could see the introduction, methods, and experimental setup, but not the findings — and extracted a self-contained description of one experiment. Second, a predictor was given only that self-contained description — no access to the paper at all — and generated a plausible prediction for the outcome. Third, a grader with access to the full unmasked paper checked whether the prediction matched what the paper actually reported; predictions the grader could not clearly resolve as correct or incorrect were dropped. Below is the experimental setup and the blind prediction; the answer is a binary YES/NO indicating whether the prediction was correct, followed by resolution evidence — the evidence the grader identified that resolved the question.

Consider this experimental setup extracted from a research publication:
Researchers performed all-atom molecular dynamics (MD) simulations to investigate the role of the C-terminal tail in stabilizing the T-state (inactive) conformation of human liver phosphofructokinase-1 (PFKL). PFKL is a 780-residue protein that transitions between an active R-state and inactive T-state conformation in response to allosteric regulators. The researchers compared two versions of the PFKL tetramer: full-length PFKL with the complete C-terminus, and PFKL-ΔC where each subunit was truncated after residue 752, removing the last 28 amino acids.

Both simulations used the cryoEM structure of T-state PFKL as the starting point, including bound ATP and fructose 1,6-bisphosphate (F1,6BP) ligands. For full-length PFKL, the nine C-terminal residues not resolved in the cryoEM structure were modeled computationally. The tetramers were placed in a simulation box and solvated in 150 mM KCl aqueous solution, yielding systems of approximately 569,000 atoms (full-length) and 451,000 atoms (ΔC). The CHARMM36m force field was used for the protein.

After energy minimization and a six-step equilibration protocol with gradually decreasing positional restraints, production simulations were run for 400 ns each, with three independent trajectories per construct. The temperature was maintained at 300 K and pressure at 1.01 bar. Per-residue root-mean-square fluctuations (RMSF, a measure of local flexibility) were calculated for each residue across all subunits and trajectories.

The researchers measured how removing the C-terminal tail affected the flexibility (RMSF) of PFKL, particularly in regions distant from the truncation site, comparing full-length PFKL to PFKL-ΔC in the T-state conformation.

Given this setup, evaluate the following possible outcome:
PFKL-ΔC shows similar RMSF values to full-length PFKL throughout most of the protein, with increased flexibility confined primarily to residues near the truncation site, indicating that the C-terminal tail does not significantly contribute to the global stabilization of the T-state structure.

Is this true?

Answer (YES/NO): NO